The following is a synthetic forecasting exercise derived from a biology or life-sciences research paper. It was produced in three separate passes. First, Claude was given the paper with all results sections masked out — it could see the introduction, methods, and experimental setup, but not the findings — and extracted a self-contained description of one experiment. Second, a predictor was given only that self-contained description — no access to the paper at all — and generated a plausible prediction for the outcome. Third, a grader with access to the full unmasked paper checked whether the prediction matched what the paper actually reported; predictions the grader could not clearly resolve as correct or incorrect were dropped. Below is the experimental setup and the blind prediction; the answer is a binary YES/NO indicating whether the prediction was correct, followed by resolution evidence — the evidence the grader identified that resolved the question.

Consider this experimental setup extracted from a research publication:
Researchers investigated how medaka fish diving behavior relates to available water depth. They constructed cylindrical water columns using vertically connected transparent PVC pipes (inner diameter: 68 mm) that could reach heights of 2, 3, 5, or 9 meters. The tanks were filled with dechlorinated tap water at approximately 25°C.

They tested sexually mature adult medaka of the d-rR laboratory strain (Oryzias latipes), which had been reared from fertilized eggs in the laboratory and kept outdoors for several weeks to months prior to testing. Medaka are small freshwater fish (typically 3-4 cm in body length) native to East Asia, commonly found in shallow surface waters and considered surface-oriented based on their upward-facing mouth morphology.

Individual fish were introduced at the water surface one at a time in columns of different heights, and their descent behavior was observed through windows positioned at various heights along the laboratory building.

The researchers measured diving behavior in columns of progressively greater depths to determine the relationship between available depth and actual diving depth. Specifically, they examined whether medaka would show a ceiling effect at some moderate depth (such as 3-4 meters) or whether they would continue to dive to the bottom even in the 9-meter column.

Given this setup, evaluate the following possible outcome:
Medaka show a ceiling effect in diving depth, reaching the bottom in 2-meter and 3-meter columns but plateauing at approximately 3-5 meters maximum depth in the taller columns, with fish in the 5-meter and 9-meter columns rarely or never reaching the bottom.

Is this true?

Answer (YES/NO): NO